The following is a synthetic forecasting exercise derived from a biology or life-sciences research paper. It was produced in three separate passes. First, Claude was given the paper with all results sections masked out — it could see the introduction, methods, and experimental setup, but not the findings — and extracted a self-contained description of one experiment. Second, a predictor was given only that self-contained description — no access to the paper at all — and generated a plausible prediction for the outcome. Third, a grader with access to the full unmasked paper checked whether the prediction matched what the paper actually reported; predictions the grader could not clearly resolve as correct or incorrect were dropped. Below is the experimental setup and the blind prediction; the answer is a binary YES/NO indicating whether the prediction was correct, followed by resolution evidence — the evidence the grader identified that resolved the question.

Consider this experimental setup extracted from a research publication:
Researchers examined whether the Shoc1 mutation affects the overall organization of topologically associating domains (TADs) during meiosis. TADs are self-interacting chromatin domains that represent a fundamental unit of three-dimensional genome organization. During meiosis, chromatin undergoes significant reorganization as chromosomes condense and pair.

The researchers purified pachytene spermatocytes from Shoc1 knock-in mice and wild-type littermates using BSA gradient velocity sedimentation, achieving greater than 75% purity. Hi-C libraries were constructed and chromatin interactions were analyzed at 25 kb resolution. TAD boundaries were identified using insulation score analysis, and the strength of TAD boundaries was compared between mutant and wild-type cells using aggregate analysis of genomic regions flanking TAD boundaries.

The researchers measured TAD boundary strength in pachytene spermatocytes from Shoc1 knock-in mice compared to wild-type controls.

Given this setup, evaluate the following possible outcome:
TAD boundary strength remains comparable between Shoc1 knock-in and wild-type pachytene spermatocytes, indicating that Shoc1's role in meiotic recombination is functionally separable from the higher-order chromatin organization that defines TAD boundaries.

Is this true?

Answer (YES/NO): NO